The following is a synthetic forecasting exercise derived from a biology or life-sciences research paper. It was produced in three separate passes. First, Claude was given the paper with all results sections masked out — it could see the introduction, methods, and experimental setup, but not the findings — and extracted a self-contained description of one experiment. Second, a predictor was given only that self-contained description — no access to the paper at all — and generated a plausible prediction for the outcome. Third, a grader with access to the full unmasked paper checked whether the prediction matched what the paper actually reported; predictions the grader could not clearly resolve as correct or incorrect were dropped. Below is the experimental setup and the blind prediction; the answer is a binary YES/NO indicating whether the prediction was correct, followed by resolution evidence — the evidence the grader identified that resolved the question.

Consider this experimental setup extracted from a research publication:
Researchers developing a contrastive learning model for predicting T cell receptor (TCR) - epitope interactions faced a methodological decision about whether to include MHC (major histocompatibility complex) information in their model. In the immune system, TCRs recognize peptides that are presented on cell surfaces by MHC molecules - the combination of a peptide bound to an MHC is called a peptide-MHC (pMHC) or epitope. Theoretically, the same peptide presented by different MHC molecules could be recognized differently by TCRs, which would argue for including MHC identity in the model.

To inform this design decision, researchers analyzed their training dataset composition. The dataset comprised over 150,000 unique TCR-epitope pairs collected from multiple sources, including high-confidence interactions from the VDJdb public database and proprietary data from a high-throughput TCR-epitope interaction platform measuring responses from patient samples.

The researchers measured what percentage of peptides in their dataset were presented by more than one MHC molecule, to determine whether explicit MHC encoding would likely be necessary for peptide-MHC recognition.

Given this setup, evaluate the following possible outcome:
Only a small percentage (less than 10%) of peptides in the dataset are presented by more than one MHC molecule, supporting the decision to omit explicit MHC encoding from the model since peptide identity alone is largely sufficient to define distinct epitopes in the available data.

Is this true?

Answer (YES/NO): YES